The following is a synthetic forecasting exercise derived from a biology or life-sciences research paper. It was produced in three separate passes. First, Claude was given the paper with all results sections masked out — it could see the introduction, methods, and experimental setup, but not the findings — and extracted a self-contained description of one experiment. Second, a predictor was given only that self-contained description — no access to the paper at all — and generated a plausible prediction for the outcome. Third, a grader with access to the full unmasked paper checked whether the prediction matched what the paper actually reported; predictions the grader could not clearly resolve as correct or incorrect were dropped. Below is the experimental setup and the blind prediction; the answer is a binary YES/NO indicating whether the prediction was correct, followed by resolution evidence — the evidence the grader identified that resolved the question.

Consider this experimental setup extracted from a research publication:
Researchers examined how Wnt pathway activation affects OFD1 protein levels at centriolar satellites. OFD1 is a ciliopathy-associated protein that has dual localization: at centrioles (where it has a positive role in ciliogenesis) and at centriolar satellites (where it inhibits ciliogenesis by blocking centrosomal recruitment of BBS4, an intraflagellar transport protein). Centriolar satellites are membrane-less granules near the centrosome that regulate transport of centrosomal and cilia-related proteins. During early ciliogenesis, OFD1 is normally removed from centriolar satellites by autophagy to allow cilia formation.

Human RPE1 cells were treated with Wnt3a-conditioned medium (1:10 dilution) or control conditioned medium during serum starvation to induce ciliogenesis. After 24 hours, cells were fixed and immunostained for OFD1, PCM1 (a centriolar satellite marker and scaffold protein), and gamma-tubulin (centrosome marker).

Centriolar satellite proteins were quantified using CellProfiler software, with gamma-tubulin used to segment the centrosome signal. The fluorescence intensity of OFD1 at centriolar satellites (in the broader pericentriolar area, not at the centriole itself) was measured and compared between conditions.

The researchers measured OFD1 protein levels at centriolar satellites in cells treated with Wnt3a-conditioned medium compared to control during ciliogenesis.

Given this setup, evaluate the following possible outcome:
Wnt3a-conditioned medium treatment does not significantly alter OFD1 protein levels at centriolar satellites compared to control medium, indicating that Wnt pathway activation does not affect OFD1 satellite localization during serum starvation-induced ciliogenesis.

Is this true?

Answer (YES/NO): NO